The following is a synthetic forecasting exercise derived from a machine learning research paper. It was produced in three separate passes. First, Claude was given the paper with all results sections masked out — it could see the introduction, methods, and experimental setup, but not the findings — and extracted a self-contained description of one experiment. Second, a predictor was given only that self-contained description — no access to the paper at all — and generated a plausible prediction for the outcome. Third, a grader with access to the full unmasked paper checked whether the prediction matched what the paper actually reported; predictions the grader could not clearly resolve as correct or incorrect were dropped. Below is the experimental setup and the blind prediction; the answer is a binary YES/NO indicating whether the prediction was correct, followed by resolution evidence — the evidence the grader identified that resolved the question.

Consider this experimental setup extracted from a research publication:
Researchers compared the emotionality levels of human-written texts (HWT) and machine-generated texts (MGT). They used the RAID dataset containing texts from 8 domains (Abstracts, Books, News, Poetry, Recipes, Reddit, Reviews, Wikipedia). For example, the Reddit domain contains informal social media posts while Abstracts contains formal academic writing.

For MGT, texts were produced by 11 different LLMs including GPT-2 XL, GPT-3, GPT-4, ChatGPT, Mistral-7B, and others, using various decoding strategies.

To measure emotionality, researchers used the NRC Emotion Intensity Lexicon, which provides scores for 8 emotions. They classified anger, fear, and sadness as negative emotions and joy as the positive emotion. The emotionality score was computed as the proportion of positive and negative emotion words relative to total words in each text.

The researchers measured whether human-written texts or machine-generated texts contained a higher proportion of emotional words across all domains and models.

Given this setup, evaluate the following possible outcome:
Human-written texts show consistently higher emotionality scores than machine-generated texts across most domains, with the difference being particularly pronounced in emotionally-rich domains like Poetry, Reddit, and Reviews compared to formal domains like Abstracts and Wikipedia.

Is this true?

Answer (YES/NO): NO